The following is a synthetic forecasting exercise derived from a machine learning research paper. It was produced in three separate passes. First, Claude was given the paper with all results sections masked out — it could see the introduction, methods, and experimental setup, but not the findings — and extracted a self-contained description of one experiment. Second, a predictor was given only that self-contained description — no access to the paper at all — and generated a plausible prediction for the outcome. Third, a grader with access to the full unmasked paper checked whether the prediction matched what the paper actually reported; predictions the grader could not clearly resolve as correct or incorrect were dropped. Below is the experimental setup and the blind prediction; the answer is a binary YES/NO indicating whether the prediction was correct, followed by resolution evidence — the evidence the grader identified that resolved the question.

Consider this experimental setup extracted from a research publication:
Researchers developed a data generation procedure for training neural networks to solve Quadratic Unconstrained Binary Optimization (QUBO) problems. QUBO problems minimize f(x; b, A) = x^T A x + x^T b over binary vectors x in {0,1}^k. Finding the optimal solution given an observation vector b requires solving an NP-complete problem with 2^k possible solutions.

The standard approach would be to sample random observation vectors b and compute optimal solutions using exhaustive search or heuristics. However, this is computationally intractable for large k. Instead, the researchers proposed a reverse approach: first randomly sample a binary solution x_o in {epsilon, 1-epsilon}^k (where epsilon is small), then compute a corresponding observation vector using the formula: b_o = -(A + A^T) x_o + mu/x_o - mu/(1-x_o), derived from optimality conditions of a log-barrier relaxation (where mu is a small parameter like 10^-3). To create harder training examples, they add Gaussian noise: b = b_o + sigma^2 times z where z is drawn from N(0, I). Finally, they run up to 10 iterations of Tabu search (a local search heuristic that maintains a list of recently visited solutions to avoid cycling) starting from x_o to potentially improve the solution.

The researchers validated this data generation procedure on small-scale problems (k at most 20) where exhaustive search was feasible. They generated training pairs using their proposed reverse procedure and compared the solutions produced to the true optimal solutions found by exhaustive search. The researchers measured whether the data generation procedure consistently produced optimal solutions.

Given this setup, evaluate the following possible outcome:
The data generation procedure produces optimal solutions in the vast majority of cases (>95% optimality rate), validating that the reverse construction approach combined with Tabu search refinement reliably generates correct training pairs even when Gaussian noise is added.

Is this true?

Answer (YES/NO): YES